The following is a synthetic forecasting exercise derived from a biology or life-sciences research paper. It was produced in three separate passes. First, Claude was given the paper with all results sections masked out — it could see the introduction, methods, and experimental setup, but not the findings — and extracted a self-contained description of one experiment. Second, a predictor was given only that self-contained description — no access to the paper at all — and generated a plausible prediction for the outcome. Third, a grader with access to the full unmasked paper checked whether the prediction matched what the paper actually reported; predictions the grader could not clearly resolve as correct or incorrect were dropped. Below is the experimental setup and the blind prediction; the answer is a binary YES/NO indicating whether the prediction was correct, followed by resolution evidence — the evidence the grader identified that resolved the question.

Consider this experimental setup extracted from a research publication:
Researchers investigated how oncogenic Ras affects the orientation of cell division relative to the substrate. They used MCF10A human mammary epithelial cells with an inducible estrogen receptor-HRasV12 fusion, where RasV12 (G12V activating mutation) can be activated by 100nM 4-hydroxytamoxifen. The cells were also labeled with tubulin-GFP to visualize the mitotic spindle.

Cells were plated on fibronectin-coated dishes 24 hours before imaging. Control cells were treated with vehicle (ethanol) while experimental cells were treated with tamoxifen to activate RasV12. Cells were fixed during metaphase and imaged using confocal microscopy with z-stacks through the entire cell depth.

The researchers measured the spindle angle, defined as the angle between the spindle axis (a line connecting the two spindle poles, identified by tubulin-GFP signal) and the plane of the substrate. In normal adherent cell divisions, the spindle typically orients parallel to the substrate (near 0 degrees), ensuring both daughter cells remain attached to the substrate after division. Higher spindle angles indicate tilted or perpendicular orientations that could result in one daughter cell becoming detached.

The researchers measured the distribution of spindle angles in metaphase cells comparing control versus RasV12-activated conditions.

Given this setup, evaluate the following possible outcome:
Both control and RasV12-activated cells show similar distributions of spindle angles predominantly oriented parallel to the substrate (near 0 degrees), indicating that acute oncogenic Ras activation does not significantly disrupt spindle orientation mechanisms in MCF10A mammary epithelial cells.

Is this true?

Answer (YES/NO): NO